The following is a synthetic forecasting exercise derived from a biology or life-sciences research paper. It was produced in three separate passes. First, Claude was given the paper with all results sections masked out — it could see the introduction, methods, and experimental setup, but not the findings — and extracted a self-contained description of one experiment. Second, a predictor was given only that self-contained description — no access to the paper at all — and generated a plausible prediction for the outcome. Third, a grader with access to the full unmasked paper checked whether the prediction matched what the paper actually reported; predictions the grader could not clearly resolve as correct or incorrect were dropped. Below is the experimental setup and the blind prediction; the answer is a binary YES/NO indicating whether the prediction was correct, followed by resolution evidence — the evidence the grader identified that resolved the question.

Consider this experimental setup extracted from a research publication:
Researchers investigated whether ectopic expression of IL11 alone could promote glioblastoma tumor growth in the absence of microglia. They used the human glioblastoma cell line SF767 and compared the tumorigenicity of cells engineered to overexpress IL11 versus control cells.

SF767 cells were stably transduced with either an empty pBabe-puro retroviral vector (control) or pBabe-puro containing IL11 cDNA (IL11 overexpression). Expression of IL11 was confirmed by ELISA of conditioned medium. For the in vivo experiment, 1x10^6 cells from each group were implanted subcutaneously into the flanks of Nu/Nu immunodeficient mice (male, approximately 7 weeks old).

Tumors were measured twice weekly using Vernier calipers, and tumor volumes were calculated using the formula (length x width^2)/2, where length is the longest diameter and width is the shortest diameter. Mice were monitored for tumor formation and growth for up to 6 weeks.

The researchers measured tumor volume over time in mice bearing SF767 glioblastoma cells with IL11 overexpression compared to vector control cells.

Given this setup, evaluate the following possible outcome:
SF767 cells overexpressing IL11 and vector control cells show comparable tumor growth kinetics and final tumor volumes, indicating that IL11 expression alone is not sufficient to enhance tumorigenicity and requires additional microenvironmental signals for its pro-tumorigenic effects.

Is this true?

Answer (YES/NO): NO